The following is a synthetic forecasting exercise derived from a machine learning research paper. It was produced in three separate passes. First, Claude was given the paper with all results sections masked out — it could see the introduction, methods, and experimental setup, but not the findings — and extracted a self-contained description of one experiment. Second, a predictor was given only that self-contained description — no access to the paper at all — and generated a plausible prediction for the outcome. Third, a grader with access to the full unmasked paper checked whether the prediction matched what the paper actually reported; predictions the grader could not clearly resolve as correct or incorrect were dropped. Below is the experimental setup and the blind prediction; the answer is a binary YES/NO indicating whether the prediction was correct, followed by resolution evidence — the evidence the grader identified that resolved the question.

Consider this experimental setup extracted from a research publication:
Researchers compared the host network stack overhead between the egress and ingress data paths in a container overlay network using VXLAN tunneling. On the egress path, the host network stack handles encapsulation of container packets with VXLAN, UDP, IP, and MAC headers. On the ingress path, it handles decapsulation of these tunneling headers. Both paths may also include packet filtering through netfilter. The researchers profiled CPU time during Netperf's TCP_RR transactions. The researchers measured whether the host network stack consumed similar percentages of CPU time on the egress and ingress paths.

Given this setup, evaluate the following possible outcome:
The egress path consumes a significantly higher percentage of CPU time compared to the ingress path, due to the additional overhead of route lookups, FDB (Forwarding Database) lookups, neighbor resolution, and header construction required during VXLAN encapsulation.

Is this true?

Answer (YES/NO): NO